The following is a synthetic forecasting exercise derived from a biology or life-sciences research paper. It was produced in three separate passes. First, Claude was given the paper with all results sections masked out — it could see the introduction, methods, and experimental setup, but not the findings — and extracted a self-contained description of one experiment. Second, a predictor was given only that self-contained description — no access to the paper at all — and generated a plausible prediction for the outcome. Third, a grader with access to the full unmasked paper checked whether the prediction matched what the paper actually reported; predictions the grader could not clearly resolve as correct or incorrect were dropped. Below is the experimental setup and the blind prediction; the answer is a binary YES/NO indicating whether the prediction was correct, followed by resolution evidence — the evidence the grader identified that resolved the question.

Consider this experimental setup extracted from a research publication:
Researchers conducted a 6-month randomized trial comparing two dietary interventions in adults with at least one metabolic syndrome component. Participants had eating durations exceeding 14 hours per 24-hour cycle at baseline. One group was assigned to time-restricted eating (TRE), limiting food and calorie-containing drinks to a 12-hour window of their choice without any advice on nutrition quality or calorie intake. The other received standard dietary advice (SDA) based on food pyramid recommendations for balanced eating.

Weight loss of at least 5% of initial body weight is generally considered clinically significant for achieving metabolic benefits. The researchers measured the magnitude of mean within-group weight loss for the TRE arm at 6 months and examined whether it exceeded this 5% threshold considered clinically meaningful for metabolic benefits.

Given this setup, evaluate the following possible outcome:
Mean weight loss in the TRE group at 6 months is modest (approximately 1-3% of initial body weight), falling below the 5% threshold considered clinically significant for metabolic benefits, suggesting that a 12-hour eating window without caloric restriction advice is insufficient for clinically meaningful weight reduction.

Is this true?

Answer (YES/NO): YES